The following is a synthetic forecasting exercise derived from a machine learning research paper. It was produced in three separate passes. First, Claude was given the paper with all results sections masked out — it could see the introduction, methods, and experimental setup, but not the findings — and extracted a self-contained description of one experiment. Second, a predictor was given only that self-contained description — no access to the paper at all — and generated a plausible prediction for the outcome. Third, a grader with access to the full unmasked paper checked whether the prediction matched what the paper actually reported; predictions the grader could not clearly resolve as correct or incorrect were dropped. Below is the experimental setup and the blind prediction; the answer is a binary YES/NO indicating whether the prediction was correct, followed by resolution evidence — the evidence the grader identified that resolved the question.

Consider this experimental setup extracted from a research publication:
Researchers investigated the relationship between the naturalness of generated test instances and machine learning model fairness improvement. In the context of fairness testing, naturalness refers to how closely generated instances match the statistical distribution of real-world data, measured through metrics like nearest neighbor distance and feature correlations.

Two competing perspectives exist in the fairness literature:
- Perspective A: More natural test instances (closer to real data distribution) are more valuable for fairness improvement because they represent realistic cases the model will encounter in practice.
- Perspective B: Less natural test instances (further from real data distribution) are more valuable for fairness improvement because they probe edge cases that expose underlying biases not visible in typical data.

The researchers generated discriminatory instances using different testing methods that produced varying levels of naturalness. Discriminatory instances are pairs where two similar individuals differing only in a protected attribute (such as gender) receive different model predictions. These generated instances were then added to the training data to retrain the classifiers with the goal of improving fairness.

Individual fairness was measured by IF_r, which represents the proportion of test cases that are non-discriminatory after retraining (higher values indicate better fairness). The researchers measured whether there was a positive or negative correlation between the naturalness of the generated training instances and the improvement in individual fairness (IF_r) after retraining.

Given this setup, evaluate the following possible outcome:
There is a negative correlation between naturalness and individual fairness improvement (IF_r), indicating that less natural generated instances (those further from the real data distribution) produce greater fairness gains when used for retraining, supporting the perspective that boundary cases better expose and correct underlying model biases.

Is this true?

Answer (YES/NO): NO